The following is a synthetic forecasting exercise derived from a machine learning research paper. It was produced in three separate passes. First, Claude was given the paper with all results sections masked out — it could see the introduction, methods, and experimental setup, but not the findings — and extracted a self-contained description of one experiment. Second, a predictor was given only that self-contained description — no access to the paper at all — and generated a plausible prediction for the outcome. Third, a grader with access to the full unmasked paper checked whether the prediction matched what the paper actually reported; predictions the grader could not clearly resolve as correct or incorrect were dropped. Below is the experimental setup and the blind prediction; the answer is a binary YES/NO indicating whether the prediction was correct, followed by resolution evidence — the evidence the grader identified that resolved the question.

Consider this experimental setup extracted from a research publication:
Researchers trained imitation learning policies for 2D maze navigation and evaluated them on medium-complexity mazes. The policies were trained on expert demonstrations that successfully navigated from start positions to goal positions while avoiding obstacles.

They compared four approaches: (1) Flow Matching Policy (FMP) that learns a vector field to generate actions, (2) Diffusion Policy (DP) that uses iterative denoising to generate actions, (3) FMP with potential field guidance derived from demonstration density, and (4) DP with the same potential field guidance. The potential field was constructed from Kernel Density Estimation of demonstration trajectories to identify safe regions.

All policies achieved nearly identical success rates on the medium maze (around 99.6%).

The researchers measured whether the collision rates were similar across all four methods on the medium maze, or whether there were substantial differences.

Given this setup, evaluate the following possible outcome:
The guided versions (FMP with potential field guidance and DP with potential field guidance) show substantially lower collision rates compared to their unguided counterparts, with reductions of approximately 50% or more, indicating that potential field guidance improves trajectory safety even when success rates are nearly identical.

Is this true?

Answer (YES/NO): NO